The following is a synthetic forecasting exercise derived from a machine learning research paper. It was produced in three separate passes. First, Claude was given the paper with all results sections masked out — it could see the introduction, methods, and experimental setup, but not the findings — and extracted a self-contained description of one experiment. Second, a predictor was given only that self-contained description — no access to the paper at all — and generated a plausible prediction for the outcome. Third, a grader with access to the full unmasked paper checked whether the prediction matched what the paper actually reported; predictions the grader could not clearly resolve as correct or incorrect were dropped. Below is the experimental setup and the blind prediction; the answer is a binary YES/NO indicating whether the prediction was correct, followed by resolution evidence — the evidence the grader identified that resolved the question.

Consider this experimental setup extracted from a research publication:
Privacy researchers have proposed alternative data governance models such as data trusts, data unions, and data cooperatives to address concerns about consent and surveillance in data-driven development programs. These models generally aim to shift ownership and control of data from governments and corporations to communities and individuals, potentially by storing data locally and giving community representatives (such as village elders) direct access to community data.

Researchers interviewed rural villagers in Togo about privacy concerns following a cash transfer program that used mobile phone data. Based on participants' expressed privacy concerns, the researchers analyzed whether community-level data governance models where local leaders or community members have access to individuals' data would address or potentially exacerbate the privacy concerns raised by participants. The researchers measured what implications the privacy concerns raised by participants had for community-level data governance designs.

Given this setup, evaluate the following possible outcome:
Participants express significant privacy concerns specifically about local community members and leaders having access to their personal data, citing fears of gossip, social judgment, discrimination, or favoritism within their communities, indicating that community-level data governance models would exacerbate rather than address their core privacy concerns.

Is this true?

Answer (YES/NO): YES